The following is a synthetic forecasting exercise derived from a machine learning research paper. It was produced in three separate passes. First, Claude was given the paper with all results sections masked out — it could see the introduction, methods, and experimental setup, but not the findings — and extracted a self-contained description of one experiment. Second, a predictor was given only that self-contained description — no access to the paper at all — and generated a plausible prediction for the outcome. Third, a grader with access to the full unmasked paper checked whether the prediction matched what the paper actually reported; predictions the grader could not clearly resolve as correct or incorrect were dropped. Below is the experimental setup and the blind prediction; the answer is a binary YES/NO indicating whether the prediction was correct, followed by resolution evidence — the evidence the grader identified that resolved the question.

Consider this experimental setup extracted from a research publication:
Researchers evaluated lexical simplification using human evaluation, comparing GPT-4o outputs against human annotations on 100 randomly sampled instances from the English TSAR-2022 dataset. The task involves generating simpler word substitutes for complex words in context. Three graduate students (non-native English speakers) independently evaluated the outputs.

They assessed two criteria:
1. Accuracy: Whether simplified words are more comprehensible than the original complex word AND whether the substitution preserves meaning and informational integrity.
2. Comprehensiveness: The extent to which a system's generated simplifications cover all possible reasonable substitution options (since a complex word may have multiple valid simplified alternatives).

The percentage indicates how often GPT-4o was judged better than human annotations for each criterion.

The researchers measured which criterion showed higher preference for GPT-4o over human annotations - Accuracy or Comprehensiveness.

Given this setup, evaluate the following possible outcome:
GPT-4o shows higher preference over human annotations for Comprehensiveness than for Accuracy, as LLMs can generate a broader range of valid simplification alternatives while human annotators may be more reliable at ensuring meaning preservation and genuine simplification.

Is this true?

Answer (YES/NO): NO